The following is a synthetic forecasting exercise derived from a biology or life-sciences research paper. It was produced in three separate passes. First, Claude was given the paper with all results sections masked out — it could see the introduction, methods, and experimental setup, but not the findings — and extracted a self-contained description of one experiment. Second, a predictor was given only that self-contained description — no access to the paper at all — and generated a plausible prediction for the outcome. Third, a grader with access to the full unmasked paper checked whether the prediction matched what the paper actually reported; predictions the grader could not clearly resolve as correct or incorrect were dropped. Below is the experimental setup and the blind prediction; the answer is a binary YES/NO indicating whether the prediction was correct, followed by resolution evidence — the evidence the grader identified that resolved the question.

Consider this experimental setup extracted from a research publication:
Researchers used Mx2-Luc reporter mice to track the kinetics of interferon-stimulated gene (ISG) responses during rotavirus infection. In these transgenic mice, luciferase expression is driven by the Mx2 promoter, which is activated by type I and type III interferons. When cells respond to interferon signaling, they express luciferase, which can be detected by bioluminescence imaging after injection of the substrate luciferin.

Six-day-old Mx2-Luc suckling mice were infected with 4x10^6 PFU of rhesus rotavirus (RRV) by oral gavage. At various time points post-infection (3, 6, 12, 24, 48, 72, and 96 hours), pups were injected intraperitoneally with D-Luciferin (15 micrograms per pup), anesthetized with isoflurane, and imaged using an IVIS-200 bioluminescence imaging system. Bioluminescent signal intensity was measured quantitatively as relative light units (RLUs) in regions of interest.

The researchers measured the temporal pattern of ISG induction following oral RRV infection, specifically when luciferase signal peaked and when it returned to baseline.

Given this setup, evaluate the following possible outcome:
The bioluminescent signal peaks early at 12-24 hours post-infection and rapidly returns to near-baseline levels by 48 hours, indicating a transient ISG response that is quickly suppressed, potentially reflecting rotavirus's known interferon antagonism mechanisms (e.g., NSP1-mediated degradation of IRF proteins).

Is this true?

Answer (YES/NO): NO